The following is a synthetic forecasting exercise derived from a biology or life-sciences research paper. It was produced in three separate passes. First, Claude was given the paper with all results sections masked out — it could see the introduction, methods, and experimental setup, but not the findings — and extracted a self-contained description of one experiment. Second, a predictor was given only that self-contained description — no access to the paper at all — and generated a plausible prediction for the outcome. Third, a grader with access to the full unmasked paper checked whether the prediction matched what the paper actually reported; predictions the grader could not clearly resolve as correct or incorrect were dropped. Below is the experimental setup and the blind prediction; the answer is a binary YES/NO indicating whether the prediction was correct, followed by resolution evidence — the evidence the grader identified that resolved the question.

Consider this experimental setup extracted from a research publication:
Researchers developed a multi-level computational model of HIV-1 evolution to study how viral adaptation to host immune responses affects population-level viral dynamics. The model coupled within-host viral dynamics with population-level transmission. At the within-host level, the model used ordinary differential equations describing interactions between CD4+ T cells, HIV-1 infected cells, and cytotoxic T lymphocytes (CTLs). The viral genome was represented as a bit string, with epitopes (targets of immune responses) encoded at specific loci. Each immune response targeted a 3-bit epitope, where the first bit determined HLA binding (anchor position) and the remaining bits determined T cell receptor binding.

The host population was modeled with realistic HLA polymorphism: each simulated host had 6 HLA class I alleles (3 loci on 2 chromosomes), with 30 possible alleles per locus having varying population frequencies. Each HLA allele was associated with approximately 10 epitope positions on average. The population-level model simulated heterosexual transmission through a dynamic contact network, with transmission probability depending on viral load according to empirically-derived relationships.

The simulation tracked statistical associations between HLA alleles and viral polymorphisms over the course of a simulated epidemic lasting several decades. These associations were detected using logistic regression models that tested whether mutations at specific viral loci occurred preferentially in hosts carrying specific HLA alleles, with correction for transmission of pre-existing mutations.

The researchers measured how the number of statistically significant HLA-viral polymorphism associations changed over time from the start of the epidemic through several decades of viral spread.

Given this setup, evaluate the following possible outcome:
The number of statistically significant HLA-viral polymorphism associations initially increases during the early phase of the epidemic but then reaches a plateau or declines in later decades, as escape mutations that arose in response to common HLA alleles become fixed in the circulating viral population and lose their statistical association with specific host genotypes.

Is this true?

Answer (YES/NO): YES